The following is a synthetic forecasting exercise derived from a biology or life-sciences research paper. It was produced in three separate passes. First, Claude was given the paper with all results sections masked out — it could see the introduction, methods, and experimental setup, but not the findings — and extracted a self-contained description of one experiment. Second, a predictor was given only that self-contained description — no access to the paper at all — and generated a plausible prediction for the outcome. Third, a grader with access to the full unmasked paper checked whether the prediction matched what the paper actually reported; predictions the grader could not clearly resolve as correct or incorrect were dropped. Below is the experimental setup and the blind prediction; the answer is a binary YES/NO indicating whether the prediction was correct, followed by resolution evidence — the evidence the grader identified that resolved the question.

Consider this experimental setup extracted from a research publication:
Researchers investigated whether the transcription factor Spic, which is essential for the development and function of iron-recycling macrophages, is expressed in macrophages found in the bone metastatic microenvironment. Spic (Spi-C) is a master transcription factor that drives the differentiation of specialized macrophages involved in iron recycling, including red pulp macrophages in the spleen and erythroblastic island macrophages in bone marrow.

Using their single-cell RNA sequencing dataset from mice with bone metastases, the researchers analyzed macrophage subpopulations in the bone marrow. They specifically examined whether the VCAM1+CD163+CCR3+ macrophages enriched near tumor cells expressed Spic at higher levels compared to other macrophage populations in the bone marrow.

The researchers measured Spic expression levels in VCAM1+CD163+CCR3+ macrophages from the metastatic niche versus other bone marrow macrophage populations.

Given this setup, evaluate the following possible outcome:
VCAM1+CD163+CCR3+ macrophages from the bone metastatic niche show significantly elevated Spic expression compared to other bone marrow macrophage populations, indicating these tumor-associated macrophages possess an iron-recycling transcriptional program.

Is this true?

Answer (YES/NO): YES